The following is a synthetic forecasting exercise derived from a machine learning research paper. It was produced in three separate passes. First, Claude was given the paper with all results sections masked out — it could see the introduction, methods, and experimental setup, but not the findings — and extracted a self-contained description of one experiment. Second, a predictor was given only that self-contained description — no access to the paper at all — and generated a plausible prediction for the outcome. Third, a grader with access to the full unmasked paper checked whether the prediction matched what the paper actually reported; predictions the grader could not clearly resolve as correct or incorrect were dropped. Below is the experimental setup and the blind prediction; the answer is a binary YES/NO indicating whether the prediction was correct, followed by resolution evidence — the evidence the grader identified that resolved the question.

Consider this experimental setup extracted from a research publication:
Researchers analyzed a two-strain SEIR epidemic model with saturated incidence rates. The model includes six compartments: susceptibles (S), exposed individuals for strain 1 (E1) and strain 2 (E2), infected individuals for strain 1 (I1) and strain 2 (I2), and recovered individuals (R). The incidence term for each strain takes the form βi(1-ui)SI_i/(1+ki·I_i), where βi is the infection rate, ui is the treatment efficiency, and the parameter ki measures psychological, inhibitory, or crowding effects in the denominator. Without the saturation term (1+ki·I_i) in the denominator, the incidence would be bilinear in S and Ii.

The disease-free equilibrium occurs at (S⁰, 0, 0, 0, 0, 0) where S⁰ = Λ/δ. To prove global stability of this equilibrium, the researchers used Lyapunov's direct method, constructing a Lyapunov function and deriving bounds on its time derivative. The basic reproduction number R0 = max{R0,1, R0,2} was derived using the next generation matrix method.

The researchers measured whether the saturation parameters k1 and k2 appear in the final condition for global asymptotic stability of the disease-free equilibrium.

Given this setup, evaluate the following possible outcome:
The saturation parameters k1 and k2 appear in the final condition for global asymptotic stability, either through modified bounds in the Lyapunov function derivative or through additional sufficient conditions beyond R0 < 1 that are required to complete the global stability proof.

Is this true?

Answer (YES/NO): NO